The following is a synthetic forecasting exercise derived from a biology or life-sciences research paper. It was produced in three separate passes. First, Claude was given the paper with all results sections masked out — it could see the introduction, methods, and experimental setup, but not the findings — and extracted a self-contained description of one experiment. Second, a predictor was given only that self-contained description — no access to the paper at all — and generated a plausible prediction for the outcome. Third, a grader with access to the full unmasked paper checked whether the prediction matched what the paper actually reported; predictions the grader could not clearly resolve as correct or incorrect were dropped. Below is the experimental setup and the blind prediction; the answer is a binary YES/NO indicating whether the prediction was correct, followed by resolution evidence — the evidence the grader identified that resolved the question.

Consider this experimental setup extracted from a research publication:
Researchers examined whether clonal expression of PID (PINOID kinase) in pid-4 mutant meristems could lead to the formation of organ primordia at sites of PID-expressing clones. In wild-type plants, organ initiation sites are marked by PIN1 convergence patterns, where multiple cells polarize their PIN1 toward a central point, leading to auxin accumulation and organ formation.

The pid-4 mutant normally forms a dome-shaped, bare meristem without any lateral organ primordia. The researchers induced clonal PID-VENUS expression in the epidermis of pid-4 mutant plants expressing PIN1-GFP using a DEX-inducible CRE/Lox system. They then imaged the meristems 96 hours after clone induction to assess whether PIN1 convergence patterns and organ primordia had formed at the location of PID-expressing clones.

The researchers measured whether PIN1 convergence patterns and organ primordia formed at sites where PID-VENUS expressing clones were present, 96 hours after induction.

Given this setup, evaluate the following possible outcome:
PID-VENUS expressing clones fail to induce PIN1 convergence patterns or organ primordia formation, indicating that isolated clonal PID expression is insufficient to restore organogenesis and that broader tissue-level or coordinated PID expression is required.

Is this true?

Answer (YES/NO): NO